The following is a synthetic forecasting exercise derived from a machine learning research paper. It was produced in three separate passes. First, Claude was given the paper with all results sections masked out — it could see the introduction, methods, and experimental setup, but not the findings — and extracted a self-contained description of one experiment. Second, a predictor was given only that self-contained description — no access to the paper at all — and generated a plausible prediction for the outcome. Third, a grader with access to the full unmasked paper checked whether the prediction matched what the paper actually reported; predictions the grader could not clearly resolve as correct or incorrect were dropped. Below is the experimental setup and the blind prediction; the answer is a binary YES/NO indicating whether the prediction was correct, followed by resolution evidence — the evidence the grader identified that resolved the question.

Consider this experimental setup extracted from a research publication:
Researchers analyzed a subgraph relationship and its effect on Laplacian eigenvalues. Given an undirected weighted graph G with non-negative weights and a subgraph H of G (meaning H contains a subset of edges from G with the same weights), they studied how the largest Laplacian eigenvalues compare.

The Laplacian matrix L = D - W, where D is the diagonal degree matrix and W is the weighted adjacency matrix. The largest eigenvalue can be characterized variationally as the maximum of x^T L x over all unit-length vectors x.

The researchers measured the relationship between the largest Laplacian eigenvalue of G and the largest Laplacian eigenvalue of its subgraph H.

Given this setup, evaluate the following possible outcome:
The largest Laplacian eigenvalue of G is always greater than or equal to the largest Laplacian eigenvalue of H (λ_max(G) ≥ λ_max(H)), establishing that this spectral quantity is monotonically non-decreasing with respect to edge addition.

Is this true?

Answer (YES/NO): YES